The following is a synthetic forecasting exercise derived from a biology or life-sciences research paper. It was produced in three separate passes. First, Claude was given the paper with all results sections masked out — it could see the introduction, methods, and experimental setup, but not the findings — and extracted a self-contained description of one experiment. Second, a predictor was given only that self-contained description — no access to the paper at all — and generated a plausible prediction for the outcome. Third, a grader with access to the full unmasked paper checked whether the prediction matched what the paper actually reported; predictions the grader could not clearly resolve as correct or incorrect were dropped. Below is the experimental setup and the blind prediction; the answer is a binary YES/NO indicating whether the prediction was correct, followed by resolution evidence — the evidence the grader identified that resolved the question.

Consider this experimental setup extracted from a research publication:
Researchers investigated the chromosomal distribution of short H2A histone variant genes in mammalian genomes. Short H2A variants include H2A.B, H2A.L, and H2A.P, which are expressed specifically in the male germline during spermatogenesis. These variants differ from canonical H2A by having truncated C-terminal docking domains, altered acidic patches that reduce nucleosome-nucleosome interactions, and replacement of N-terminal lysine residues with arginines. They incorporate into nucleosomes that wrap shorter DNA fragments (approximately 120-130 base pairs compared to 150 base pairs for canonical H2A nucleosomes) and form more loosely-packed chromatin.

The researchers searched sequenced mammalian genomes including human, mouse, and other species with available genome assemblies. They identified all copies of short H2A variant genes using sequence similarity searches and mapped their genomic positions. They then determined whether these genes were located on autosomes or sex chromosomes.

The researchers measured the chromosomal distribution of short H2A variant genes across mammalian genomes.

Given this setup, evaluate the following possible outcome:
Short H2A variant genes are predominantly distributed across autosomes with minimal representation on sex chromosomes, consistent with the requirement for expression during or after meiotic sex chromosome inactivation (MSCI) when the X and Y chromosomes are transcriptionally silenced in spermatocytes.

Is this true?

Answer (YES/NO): NO